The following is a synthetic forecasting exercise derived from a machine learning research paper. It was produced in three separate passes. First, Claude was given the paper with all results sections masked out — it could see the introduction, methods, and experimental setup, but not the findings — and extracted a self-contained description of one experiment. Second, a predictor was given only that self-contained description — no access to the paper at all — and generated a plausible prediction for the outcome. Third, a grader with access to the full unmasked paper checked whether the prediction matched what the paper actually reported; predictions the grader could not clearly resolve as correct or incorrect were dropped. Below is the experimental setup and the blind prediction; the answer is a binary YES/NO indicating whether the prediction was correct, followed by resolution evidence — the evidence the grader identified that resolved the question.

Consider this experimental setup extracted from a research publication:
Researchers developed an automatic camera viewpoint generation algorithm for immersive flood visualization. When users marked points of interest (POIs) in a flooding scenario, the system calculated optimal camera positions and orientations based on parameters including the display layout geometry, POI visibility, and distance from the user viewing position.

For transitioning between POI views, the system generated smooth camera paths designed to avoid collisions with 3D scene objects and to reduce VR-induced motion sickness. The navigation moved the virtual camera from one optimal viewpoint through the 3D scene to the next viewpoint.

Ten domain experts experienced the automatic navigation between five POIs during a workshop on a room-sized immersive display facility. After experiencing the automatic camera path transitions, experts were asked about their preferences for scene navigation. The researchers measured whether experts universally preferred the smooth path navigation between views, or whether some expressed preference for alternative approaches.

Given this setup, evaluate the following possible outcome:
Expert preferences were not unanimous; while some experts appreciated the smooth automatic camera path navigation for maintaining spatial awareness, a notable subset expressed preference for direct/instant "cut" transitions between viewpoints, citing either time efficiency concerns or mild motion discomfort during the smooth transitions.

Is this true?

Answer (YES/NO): NO